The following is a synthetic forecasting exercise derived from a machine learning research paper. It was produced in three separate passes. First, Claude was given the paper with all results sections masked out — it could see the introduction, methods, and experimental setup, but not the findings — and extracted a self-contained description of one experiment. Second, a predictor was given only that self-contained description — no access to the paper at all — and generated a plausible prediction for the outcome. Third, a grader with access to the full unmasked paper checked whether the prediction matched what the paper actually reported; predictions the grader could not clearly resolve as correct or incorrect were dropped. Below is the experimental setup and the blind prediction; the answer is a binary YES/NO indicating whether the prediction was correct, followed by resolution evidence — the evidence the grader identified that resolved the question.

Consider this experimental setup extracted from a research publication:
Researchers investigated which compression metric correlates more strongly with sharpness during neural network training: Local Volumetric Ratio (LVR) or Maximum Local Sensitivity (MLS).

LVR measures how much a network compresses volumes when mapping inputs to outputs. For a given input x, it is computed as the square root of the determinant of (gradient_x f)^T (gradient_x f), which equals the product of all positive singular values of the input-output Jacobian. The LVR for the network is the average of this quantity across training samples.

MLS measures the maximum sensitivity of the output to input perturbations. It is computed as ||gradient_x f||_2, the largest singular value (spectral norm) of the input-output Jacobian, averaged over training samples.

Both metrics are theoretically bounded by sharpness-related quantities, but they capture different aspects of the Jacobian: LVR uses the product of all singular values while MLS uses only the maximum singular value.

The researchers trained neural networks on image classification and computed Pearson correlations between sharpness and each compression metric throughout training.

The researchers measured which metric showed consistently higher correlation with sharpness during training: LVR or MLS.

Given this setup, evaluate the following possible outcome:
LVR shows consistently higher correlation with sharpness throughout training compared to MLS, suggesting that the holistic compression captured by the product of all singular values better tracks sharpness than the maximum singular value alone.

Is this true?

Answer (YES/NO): NO